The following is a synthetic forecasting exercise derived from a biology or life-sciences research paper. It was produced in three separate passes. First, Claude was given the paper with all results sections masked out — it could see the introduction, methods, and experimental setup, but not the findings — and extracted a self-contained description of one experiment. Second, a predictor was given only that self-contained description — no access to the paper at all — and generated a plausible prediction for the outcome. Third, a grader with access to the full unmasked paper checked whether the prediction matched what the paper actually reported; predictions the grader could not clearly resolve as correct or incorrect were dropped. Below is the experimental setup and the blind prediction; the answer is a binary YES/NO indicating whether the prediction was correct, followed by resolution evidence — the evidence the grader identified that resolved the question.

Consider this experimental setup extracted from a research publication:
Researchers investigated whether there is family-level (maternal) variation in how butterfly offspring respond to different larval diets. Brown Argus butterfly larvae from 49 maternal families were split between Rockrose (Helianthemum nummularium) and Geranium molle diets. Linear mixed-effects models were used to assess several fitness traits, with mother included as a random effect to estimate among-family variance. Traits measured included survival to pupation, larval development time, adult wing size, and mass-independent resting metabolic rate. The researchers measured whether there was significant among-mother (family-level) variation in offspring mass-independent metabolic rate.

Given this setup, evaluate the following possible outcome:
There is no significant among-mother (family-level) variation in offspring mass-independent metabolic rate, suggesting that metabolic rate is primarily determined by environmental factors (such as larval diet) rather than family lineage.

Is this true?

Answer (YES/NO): YES